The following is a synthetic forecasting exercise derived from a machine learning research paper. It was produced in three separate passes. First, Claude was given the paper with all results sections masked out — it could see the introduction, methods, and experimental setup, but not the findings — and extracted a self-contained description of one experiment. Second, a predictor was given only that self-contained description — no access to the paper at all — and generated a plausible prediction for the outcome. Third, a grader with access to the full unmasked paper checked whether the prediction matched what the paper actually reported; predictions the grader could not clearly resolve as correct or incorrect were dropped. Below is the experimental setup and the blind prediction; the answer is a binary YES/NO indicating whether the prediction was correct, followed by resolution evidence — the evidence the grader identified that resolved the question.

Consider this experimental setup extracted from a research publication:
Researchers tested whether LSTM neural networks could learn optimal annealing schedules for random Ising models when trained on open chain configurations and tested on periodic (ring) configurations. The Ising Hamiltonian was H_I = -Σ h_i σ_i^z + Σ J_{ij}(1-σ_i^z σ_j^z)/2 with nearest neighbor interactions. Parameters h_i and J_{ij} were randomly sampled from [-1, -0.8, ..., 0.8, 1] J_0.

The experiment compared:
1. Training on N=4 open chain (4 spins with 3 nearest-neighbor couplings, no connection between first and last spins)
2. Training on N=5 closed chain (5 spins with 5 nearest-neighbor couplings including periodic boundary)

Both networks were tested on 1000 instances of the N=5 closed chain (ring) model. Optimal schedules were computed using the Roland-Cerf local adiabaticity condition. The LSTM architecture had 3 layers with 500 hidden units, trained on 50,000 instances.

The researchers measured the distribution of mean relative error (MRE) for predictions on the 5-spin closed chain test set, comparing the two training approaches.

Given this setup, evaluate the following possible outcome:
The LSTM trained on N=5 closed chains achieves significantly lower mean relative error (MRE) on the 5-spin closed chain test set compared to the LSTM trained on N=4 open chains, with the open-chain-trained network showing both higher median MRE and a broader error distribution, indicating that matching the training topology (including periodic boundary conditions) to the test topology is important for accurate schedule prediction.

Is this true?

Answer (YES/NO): NO